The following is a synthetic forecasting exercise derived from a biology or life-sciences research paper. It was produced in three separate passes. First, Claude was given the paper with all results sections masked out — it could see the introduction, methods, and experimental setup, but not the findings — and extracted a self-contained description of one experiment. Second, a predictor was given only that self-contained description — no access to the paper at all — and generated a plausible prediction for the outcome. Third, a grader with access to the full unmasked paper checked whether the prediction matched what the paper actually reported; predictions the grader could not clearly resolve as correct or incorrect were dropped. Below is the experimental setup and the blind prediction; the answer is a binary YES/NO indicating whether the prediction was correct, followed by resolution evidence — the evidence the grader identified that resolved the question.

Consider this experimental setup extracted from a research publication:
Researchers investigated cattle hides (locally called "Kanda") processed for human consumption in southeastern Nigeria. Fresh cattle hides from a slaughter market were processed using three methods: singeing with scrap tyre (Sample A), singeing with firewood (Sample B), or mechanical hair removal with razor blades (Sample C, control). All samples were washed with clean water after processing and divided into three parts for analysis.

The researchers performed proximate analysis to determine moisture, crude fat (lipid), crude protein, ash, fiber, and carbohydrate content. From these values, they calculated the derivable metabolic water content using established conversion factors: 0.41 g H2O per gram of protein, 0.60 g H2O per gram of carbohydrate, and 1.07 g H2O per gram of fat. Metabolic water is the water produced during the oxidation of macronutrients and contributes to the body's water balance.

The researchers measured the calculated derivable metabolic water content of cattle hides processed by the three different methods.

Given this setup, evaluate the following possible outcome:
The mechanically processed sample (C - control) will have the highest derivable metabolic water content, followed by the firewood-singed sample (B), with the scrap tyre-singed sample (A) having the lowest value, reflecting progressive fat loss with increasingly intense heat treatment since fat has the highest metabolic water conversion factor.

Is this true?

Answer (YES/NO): NO